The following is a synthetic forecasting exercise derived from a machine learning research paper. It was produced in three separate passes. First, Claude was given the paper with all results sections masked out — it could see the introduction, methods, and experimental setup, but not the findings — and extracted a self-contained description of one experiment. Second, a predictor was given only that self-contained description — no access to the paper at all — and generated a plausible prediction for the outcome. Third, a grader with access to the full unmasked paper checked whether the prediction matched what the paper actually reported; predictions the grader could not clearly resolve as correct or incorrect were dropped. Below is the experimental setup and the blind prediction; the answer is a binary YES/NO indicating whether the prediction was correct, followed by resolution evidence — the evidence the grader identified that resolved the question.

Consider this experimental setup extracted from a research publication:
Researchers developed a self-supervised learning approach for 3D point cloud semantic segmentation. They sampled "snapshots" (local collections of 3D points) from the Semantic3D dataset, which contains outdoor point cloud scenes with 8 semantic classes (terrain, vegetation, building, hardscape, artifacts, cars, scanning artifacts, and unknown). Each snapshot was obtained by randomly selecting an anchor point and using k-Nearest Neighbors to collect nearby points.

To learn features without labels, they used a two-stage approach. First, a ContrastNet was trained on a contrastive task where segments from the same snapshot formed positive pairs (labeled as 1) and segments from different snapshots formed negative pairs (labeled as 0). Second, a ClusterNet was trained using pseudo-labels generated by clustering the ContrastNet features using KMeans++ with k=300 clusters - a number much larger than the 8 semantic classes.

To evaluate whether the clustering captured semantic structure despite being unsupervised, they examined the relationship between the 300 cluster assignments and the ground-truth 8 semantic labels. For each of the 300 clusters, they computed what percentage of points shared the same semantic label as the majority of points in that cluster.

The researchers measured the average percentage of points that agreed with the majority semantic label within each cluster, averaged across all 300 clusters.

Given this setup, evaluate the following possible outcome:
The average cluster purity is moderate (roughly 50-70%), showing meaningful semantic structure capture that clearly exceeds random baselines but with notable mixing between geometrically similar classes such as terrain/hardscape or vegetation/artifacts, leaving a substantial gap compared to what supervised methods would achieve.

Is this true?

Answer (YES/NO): NO